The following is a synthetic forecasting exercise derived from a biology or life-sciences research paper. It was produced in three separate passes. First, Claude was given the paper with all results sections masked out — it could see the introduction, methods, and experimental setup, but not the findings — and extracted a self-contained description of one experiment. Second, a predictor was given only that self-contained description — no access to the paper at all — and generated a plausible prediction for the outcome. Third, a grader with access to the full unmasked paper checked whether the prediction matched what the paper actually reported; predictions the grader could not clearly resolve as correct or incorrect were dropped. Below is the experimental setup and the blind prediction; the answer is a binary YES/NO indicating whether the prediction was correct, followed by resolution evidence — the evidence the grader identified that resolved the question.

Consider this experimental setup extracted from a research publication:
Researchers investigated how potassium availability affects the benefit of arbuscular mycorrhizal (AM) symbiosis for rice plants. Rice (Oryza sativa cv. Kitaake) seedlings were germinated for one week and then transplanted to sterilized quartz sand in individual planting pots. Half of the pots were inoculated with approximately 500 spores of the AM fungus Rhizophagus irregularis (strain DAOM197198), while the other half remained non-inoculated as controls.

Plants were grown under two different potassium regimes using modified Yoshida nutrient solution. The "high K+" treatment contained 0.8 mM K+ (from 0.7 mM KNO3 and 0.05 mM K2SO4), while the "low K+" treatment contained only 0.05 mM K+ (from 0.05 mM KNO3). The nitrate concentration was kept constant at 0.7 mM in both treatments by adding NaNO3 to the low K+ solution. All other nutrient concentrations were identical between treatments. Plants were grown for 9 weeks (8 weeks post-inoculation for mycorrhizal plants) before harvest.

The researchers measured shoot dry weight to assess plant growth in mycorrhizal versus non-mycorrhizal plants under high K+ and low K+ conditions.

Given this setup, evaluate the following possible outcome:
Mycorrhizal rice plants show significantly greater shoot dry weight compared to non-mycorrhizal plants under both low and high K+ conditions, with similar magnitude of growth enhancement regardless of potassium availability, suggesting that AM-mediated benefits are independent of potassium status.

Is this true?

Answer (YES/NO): NO